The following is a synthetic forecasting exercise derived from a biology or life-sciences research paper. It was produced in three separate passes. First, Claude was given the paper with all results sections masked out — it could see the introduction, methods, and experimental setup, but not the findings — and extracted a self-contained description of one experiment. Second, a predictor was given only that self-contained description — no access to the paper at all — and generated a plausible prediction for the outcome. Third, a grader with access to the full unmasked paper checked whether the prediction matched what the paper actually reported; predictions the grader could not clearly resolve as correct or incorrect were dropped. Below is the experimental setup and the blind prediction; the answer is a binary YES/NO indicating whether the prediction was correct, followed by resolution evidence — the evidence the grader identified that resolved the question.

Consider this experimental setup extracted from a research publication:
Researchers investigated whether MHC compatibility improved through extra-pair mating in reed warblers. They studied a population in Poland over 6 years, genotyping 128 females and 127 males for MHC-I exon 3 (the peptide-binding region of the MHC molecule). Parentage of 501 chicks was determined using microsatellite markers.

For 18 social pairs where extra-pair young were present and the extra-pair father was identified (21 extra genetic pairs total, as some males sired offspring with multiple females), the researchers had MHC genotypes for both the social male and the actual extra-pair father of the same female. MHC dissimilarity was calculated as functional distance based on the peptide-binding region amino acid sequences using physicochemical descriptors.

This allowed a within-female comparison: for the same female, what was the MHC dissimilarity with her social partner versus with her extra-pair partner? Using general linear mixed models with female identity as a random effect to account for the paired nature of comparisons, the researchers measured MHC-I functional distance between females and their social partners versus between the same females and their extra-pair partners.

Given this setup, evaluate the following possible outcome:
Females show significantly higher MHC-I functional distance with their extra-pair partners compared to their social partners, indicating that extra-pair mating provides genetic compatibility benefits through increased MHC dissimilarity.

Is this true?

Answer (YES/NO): NO